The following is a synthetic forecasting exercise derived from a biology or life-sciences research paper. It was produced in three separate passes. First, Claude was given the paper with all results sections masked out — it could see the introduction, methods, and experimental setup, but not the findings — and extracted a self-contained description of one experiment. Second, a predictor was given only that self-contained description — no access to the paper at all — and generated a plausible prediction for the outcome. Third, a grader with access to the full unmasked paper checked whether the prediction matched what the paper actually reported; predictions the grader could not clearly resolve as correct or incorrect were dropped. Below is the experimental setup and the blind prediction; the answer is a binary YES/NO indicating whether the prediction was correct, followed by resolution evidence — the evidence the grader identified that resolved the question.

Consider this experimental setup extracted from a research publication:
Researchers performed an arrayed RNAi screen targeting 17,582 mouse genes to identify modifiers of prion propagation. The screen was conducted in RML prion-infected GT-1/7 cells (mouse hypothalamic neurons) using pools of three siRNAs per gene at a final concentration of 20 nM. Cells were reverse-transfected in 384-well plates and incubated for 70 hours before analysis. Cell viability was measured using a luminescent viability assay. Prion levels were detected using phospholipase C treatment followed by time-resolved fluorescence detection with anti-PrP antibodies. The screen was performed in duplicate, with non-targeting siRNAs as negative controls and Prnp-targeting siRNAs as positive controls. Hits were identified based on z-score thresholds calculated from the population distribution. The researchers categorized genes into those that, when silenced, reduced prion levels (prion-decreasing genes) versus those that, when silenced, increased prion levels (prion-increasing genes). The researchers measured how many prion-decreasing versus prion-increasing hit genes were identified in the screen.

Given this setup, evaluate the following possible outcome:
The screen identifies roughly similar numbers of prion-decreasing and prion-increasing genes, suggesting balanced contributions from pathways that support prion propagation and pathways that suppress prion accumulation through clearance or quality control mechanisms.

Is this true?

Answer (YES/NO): NO